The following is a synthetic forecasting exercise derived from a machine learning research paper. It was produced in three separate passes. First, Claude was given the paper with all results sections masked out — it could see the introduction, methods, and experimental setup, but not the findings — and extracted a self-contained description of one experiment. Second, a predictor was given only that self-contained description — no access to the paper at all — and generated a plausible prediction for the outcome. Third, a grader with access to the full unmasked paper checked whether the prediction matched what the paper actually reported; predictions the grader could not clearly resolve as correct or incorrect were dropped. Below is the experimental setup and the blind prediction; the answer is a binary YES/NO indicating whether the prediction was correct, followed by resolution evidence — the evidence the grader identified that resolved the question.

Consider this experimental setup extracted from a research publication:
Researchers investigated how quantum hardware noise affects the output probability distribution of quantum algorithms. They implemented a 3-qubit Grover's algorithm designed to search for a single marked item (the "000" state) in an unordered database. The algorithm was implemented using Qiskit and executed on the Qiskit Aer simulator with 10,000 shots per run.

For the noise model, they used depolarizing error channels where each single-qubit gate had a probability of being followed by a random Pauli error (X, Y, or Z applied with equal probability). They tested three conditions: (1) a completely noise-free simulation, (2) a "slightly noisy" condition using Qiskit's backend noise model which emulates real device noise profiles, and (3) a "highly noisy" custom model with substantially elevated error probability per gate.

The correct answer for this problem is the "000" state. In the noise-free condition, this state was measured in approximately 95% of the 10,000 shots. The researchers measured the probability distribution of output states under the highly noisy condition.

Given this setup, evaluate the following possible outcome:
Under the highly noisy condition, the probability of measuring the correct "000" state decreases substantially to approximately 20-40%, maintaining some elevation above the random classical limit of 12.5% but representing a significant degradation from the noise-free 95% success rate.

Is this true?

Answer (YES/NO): NO